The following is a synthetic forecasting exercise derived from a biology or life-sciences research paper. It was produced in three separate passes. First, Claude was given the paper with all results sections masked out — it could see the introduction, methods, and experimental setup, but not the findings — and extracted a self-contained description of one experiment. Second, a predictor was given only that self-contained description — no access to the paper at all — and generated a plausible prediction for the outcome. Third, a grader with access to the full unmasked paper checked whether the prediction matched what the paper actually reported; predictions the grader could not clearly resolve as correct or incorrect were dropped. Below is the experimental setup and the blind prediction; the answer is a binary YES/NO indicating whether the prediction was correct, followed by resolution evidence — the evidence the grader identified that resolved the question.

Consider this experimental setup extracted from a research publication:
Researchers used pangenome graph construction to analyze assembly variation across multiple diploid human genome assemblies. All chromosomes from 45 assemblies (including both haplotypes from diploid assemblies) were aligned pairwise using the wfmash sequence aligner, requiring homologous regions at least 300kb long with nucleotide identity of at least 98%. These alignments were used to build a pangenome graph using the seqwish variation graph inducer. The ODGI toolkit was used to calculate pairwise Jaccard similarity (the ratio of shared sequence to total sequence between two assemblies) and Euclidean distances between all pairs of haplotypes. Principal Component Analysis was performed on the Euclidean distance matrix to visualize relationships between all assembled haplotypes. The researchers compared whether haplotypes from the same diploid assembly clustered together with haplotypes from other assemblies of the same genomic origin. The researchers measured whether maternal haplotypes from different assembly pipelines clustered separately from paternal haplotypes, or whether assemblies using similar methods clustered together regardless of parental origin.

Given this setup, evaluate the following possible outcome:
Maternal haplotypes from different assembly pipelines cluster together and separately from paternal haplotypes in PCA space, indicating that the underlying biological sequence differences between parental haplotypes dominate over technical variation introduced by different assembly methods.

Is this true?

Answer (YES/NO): NO